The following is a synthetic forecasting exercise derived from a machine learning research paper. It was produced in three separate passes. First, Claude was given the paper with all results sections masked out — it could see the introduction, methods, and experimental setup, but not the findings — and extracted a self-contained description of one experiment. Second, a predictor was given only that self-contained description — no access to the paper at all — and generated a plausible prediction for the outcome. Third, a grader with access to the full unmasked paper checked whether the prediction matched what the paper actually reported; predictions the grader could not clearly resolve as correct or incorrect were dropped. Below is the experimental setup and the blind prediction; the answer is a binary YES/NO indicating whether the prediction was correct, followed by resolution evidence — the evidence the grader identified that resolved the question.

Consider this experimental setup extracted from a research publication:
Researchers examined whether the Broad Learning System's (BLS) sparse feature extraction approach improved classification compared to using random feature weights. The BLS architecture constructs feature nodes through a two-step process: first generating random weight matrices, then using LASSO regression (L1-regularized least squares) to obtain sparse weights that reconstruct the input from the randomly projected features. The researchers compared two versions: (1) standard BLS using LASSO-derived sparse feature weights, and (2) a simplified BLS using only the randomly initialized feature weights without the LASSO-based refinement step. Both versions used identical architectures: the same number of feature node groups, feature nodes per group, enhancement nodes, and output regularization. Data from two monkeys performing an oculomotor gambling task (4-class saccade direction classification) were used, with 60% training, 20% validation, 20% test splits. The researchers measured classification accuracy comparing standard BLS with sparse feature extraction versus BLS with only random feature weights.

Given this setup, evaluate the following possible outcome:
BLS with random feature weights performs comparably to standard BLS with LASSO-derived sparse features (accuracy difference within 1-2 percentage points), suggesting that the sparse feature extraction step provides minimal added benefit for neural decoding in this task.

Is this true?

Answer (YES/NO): NO